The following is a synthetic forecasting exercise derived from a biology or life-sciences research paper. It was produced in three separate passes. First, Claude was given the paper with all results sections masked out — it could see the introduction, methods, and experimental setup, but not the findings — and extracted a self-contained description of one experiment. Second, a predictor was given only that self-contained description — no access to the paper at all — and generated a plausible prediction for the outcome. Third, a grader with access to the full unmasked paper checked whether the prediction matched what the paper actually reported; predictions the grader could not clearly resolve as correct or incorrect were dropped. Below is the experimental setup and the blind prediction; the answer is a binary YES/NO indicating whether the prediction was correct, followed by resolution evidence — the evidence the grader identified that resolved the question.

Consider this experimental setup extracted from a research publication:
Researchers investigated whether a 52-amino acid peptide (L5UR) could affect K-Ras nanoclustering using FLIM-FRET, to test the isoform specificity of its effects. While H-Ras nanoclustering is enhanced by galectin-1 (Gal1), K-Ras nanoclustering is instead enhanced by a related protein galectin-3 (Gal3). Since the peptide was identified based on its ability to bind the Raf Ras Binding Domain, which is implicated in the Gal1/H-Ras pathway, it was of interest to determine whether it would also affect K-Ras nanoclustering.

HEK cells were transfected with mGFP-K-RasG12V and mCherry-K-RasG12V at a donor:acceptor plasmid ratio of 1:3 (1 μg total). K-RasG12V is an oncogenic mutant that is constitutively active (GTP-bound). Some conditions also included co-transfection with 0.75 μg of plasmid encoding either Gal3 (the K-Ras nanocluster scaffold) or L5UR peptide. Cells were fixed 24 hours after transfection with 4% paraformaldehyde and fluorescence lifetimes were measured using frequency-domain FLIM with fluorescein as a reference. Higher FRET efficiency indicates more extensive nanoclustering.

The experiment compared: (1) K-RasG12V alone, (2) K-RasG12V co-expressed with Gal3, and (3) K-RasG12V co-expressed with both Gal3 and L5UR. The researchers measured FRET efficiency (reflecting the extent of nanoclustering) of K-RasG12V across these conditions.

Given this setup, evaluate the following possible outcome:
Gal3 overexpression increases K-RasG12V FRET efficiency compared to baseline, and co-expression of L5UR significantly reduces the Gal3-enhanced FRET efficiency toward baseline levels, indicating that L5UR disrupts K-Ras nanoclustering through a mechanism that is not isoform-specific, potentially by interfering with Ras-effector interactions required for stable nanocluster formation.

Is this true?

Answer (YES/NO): NO